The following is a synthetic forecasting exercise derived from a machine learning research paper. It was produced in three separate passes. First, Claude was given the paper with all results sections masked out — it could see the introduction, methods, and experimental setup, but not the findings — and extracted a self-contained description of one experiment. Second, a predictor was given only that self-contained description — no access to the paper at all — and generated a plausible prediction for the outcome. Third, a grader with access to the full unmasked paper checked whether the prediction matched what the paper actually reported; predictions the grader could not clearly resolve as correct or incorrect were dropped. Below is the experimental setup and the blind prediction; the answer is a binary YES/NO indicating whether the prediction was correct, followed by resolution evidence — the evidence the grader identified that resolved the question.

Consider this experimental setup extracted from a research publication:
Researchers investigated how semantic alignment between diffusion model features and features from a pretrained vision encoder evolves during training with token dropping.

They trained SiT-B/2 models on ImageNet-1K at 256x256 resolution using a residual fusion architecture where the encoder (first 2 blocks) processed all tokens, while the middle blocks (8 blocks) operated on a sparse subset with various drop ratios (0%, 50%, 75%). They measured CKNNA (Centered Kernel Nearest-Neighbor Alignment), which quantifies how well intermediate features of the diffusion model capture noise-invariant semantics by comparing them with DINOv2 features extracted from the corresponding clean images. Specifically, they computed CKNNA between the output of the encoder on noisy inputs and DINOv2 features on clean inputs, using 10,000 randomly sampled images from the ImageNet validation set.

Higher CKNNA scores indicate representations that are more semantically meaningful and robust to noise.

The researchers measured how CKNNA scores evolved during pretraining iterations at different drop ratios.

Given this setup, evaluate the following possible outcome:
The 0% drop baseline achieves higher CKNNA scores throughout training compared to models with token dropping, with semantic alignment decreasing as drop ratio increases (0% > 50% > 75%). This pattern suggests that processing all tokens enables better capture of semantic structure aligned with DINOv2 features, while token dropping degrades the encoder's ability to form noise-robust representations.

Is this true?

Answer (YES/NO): NO